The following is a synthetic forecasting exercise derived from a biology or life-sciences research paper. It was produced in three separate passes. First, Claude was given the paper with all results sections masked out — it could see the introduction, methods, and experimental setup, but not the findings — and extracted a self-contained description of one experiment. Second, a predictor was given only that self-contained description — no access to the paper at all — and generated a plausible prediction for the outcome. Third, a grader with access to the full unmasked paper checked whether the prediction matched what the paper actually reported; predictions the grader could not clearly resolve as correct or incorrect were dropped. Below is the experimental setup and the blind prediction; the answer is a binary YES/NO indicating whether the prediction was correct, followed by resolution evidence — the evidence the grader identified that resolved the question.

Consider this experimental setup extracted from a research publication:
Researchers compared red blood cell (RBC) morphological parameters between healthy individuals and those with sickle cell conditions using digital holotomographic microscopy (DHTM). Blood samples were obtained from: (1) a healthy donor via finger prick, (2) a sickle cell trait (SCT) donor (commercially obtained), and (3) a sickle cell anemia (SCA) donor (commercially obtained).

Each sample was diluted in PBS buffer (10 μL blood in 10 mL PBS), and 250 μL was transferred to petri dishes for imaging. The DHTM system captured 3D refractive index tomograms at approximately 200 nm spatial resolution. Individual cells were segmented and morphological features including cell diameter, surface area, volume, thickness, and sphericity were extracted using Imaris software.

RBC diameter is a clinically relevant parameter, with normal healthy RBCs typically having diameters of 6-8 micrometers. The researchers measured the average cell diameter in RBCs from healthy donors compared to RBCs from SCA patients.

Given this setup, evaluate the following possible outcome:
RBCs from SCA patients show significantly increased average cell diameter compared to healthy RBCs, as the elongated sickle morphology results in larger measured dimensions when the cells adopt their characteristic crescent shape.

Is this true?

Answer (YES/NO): YES